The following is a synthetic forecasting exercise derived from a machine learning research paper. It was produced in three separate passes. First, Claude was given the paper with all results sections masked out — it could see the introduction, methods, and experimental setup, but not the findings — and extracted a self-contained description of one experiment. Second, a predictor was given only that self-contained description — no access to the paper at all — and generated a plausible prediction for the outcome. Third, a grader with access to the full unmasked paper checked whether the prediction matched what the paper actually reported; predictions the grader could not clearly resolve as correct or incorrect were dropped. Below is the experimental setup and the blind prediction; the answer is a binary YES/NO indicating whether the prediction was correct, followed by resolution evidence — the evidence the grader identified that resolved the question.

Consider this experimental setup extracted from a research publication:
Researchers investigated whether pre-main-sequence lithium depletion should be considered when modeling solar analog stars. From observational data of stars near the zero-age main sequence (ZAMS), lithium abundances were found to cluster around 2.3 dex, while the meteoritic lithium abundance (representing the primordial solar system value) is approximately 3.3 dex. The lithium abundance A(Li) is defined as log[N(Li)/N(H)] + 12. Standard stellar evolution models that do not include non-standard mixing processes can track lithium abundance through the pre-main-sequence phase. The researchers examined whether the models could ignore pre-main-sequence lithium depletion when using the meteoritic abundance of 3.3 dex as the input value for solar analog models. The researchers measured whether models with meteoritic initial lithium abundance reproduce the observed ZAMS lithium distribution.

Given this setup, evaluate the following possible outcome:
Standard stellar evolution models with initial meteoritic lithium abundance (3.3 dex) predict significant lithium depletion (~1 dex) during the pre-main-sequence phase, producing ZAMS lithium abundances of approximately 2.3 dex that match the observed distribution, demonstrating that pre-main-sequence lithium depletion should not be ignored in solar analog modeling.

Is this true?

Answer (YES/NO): YES